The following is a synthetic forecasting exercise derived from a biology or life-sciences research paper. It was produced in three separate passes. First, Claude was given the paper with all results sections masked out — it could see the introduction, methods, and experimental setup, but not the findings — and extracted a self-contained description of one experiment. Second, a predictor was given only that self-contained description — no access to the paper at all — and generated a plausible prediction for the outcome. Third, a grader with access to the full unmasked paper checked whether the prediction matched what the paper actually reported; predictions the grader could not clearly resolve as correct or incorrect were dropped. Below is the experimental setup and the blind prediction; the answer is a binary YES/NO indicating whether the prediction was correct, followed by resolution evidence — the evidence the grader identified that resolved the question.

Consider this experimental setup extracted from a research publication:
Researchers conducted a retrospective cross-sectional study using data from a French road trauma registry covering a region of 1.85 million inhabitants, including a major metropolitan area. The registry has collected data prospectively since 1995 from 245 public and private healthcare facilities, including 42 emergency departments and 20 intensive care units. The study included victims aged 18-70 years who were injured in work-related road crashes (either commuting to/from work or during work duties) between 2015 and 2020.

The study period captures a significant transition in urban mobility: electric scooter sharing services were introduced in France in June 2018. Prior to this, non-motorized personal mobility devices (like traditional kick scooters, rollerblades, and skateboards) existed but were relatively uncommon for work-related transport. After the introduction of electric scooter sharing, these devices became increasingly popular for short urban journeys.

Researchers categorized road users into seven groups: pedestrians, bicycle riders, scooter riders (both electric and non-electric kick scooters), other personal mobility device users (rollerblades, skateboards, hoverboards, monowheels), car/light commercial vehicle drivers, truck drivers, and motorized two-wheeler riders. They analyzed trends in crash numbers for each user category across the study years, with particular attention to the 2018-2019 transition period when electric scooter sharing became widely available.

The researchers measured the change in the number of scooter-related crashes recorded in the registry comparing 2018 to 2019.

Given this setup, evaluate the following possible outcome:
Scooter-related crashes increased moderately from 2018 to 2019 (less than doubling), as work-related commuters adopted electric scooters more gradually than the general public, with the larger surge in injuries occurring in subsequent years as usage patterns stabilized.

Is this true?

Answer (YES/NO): NO